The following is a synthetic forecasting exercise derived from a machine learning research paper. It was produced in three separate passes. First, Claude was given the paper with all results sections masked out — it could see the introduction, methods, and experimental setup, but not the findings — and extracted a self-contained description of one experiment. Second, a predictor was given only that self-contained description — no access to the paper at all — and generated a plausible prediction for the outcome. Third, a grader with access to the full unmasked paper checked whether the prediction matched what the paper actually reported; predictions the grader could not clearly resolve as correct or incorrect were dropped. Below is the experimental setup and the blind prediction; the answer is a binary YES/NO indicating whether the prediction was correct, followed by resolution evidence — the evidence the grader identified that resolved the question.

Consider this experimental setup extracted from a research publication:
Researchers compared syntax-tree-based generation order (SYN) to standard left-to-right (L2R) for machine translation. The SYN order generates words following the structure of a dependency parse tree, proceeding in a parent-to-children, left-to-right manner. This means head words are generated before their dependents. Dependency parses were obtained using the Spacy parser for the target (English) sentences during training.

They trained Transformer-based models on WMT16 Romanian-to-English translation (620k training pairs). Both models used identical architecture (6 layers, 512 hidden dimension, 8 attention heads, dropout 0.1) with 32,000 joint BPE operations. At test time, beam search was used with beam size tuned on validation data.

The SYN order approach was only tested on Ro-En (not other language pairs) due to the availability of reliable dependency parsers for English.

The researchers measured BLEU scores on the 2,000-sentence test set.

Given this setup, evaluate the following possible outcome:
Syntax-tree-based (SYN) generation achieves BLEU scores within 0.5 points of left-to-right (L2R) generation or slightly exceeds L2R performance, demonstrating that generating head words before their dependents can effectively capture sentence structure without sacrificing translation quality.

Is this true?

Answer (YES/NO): NO